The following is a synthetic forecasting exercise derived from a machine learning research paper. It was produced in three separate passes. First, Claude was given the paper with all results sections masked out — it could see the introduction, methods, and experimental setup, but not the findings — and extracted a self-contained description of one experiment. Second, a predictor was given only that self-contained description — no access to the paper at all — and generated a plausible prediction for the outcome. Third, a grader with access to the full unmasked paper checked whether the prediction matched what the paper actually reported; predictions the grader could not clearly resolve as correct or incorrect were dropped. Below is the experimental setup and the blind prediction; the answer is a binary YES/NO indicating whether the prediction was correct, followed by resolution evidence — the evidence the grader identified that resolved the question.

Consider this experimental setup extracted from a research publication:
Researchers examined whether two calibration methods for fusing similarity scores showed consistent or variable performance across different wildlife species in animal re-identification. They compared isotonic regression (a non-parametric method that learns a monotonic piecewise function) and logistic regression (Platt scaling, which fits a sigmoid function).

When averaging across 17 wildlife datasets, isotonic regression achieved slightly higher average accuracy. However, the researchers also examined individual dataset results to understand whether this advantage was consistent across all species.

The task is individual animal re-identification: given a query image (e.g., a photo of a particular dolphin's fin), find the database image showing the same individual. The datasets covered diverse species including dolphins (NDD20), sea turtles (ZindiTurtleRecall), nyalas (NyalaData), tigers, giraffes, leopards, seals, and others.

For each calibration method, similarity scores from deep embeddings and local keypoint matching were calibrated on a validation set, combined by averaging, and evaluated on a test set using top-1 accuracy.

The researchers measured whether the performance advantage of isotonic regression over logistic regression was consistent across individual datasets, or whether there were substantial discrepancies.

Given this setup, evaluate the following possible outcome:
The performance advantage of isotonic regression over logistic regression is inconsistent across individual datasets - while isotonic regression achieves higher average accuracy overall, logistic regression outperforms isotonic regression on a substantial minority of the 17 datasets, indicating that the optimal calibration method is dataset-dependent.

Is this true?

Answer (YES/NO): YES